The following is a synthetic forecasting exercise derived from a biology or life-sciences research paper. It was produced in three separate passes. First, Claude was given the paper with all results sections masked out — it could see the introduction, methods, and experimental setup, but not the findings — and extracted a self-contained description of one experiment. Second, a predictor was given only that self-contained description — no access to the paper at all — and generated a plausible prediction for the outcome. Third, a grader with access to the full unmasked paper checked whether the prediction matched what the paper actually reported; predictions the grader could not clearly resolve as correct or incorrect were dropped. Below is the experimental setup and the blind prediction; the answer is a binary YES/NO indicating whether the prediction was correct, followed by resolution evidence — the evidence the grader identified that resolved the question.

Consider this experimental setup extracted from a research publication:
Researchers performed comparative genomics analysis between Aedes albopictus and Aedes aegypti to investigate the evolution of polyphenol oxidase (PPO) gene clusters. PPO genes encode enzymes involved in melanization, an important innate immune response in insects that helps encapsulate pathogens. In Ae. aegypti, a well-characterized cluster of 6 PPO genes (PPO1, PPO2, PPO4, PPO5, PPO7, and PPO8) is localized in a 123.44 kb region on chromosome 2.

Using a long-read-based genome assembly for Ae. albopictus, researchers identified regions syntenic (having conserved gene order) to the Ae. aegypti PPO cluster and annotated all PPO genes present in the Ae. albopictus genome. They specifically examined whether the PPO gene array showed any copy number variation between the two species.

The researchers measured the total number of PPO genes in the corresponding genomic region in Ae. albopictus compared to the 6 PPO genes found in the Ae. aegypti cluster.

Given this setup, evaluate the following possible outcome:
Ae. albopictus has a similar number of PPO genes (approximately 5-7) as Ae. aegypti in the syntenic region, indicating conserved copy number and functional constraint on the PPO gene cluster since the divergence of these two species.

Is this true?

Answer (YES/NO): NO